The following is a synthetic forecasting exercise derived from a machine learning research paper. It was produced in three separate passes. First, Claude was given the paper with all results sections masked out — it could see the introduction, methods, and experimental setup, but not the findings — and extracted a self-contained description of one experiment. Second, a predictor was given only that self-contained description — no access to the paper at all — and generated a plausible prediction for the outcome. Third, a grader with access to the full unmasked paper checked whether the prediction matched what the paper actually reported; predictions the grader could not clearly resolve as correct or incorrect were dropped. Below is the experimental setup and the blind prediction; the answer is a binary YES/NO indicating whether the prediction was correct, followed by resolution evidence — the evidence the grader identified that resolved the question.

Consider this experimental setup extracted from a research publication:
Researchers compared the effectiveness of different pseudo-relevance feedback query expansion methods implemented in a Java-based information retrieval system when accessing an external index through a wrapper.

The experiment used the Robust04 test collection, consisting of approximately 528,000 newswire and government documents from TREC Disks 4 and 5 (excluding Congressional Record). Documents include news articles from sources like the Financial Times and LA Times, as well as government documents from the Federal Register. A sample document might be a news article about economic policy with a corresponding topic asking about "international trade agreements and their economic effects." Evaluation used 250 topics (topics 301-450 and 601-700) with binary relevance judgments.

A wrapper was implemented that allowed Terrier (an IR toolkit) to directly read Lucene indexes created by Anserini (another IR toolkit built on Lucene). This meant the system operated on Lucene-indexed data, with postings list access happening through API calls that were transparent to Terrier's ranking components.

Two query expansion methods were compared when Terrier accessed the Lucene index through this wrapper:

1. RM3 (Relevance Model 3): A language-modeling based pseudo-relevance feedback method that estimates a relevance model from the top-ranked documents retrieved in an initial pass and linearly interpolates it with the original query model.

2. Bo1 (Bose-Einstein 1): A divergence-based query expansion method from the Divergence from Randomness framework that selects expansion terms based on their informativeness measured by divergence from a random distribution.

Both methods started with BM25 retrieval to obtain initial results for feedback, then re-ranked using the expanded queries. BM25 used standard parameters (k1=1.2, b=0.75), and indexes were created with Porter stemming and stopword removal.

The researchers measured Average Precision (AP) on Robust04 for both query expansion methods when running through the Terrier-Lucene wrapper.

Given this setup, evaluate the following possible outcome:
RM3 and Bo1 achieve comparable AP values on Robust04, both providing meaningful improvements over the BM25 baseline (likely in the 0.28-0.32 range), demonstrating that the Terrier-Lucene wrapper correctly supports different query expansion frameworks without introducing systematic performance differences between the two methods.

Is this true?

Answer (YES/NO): YES